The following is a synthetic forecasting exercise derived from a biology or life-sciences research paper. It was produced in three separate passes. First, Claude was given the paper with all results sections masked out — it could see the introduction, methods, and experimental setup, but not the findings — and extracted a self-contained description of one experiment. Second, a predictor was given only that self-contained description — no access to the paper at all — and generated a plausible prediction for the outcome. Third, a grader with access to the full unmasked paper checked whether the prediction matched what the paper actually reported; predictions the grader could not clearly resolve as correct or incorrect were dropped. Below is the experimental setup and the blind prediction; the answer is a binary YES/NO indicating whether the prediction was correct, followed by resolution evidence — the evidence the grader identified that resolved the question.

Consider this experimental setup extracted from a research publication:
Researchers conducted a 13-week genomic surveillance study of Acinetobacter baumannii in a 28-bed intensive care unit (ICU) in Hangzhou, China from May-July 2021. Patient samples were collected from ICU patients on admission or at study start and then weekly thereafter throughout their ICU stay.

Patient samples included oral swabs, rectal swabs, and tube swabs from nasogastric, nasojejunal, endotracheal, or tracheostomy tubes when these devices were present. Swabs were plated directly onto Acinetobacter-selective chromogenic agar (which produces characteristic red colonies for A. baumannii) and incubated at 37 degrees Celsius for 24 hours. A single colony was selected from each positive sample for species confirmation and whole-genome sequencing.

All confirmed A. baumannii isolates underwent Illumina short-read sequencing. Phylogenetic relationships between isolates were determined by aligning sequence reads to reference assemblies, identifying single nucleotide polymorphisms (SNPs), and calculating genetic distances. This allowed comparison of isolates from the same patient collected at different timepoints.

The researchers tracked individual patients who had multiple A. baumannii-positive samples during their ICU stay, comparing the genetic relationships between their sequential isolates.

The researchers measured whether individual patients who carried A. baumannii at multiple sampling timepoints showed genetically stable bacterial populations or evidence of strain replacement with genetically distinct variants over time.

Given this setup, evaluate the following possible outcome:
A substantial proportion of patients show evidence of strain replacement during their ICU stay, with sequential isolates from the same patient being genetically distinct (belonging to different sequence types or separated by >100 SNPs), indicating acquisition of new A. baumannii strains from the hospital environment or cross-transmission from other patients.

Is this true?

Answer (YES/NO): NO